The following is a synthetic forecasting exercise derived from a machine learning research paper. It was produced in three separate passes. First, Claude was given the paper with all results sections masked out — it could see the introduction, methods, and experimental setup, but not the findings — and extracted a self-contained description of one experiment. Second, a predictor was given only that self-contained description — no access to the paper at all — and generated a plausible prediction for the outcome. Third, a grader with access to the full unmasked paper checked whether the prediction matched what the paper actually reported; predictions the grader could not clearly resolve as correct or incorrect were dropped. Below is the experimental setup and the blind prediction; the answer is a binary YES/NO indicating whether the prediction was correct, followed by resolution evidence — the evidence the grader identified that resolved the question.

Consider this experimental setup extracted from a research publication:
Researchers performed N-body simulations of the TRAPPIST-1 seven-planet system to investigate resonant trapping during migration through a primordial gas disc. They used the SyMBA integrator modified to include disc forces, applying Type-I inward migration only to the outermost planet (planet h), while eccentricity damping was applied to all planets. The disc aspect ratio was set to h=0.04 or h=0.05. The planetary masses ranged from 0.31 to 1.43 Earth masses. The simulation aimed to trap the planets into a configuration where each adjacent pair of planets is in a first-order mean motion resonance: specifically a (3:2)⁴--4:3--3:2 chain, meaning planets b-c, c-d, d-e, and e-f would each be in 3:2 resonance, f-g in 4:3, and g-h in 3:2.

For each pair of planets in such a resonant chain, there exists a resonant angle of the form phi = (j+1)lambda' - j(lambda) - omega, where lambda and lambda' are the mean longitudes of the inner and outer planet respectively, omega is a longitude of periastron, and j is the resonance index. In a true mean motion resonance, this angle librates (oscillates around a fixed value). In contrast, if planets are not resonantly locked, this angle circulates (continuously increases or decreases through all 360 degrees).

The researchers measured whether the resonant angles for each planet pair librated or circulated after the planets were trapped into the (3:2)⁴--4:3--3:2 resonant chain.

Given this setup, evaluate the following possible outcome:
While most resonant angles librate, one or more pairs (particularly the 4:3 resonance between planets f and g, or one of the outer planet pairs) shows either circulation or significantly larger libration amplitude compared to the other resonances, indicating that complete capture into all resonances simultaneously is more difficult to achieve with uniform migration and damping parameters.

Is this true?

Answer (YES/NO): NO